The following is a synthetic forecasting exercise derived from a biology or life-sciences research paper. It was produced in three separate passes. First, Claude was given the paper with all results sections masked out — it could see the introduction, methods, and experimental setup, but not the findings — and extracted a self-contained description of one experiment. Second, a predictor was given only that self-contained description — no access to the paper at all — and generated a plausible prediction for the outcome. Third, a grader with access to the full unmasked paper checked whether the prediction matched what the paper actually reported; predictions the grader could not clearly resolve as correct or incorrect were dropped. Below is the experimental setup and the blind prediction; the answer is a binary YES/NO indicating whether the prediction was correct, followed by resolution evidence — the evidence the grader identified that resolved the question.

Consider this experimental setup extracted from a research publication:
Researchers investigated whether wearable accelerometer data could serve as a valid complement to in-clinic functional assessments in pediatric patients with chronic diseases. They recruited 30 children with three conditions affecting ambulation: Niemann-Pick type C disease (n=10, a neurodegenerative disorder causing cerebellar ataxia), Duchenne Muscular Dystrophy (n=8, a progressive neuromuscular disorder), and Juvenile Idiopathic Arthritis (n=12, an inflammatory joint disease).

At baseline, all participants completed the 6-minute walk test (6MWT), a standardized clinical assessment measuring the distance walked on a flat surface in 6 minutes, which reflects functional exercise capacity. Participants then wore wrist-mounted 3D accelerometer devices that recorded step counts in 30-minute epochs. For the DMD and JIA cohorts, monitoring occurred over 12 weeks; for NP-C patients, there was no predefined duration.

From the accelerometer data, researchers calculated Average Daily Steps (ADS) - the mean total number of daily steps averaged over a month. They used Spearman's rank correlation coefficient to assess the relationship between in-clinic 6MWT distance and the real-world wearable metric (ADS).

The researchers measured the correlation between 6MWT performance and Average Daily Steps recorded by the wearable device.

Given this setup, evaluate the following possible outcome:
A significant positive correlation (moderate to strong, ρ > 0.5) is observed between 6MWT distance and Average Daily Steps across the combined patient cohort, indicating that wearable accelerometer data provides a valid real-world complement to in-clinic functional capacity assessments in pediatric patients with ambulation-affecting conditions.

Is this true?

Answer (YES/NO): NO